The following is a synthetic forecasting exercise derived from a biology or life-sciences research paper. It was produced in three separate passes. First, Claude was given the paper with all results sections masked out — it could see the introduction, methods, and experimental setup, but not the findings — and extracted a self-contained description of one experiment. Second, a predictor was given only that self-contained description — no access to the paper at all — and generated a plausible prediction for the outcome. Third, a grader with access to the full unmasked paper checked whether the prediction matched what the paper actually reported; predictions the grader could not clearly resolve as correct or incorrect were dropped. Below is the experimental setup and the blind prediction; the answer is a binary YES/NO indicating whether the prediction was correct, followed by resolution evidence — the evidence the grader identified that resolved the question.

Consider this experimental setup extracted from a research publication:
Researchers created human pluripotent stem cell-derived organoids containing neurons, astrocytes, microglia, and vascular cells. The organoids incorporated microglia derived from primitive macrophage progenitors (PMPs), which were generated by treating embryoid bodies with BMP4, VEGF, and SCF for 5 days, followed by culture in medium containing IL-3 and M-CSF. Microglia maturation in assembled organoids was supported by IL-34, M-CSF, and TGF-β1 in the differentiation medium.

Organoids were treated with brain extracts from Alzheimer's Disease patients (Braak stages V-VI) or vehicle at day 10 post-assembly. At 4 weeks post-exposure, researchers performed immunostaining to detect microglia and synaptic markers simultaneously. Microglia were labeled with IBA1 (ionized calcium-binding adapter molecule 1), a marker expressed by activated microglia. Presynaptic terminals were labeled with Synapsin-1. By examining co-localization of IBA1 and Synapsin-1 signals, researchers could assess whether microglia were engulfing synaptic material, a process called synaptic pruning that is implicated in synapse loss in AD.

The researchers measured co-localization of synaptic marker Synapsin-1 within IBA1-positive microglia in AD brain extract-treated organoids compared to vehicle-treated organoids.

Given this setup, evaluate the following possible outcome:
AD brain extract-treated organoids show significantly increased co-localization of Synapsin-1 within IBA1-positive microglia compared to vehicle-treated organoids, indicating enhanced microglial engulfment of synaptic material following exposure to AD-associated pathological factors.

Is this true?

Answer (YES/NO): YES